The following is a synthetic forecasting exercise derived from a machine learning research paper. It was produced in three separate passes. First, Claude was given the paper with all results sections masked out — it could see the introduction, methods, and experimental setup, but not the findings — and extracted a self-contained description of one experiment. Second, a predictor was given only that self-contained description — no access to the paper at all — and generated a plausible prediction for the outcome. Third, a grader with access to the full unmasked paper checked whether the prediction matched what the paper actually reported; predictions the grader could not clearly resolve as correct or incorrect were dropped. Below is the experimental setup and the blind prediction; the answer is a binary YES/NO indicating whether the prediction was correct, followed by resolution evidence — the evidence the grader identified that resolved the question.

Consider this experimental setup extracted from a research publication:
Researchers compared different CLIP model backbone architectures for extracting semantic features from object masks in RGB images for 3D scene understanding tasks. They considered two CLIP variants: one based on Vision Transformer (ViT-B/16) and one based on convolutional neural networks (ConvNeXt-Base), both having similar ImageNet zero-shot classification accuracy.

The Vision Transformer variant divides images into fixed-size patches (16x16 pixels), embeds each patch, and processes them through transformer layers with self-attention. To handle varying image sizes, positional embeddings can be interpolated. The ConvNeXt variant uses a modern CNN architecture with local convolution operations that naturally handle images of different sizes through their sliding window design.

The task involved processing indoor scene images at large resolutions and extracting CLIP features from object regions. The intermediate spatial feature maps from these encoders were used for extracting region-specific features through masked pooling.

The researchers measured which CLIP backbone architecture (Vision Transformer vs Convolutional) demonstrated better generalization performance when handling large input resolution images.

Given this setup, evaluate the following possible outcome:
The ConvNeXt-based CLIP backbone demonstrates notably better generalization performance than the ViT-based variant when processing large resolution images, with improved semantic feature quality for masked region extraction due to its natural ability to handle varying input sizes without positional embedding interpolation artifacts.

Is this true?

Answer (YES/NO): YES